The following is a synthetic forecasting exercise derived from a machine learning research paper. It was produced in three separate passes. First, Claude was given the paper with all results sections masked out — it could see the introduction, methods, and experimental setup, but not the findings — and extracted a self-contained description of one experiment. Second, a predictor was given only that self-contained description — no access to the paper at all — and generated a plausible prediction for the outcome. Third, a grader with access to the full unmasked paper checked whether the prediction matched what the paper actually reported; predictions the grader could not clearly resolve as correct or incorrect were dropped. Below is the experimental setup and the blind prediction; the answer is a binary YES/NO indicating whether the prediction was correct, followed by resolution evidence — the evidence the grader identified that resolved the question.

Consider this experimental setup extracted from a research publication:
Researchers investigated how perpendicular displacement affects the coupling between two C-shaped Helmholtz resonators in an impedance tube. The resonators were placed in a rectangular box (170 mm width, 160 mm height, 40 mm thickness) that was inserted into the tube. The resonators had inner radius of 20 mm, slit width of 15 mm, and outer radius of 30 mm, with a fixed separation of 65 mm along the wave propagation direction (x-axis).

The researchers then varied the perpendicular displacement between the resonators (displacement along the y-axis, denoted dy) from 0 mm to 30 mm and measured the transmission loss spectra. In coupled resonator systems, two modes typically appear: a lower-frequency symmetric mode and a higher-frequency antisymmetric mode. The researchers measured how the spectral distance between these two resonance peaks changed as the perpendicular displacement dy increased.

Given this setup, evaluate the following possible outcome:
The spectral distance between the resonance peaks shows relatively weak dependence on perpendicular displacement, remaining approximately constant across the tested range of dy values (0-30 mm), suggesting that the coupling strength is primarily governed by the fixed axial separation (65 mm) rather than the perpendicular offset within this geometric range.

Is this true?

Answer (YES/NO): NO